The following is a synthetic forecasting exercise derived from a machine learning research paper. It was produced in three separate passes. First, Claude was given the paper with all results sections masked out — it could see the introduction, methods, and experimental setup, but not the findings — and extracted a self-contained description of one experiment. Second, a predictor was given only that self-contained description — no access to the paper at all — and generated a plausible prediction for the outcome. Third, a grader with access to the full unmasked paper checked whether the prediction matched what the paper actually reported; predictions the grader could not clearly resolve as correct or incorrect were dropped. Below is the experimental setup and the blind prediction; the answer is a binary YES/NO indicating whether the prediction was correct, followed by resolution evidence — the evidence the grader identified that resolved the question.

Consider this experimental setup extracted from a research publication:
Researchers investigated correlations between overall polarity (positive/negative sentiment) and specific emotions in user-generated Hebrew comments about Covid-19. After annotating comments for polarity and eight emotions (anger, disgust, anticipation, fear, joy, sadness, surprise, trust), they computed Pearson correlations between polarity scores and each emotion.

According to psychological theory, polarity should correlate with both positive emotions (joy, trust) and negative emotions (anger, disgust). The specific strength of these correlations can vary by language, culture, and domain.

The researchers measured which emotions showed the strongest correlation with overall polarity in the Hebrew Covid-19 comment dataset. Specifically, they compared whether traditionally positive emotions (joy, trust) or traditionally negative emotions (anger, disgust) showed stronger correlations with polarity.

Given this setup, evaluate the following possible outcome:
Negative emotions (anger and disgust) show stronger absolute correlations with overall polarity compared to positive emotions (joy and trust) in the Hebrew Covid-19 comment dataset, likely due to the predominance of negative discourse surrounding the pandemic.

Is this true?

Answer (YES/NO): YES